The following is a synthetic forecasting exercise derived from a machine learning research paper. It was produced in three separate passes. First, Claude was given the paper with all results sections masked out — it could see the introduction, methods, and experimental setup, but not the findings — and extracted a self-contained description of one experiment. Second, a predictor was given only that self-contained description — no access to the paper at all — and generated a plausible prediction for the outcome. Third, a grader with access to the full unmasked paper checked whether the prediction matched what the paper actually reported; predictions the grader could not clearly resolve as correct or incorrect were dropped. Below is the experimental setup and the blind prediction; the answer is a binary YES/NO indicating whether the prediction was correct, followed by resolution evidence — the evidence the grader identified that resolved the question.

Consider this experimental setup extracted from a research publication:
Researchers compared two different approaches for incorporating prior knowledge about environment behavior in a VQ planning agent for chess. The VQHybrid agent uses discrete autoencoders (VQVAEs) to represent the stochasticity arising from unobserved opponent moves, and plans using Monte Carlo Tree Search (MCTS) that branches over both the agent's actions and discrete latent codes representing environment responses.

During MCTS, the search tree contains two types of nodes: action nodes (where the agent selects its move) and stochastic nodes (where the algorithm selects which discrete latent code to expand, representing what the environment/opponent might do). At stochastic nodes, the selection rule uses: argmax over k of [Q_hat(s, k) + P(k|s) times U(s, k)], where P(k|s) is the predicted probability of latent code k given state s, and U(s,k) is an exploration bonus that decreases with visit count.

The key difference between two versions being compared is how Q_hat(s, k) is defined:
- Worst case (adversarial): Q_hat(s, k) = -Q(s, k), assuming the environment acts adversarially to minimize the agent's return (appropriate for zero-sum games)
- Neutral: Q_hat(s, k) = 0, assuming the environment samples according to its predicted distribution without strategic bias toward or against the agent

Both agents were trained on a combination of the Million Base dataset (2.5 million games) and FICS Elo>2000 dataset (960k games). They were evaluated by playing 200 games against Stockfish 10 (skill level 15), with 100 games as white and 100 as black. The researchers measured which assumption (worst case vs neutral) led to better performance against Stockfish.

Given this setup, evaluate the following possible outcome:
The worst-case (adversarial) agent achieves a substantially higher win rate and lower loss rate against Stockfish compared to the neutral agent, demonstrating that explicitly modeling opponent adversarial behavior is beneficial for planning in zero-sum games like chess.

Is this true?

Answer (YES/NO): YES